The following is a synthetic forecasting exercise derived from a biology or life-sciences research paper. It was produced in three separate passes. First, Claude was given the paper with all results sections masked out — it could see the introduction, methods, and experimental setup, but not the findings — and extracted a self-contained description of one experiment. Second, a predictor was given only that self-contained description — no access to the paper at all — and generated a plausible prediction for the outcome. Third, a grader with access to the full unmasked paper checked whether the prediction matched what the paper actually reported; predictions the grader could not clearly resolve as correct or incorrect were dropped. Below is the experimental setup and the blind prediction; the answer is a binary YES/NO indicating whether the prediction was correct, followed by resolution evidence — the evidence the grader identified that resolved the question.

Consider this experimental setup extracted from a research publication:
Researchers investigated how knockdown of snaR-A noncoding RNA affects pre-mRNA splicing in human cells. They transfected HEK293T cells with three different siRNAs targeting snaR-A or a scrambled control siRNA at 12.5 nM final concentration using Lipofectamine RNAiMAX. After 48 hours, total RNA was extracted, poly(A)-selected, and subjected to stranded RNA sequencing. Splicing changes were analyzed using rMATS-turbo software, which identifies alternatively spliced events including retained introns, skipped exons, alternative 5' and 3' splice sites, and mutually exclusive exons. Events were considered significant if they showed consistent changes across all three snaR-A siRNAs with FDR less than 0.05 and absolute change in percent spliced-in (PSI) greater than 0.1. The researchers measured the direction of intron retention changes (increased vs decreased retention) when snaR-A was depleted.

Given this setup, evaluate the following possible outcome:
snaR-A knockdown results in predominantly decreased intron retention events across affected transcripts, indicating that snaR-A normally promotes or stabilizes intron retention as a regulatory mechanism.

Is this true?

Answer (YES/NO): YES